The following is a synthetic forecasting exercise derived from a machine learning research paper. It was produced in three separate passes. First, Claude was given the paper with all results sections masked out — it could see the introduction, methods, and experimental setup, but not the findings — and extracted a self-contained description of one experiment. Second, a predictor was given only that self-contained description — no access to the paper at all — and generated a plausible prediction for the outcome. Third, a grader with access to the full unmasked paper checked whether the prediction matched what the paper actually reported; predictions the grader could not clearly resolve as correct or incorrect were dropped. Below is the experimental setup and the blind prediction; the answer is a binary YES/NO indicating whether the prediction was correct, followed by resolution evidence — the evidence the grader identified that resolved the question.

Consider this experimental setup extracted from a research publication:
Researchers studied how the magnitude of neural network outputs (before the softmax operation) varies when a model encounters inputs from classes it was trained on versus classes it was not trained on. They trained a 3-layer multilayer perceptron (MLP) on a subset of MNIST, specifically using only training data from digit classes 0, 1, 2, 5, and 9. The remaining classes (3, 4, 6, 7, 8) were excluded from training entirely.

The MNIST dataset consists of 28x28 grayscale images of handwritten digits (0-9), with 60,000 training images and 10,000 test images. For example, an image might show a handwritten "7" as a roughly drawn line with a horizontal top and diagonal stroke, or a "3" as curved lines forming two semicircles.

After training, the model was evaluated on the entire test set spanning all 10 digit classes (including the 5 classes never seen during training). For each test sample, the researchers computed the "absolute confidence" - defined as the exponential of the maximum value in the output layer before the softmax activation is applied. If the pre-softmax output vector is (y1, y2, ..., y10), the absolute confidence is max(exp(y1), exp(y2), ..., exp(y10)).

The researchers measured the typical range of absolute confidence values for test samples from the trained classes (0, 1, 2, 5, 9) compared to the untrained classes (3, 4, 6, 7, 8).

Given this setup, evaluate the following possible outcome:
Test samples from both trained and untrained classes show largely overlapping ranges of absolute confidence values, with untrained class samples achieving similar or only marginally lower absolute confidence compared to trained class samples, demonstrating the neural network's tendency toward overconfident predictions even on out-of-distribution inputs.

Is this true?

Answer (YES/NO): NO